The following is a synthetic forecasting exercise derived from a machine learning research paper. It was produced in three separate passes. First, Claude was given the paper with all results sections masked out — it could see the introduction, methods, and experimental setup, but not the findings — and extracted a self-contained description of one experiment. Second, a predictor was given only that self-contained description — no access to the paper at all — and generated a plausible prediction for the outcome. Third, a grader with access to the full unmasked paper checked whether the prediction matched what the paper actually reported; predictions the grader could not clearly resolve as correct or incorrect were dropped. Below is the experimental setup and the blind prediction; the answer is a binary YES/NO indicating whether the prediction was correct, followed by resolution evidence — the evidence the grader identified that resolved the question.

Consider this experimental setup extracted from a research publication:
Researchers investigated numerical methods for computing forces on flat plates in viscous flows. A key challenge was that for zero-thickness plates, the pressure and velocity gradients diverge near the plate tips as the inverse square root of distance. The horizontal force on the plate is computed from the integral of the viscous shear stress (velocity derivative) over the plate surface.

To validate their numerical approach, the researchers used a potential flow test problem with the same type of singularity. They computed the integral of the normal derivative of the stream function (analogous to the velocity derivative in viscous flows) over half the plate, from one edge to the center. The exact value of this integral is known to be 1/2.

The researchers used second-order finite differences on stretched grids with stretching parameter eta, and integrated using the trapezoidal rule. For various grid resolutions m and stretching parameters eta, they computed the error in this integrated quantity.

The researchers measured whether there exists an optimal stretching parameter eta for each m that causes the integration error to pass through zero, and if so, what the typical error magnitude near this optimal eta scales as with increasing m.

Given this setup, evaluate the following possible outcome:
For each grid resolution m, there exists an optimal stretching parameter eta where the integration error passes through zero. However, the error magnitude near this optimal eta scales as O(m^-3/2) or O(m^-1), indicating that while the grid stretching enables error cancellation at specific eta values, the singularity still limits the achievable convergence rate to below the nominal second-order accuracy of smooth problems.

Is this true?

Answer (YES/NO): YES